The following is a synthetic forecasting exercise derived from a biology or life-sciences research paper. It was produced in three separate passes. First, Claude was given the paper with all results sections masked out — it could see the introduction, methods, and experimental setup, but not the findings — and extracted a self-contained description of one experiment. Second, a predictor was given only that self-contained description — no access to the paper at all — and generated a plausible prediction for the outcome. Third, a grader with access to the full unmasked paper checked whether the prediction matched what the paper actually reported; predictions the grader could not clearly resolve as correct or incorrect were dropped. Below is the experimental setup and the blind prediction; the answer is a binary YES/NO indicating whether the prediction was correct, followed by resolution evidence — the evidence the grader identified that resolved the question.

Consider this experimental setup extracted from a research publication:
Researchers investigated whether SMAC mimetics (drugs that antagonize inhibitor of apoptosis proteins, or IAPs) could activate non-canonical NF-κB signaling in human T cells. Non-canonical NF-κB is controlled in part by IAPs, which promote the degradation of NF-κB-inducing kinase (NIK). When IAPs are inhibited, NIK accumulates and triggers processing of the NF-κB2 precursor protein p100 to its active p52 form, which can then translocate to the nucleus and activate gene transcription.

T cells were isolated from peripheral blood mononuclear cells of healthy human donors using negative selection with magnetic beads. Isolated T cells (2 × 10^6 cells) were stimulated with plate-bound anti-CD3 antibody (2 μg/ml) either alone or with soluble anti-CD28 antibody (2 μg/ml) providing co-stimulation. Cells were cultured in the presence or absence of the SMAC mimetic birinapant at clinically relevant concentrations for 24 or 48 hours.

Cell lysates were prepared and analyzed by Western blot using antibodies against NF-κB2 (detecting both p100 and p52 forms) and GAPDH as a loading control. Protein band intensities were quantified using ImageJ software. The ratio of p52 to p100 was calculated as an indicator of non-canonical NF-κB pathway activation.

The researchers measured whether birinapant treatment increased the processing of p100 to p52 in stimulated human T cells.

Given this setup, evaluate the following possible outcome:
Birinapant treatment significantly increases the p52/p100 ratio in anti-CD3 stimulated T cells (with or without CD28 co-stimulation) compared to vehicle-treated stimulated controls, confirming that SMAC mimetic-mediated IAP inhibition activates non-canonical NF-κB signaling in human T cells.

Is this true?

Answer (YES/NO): YES